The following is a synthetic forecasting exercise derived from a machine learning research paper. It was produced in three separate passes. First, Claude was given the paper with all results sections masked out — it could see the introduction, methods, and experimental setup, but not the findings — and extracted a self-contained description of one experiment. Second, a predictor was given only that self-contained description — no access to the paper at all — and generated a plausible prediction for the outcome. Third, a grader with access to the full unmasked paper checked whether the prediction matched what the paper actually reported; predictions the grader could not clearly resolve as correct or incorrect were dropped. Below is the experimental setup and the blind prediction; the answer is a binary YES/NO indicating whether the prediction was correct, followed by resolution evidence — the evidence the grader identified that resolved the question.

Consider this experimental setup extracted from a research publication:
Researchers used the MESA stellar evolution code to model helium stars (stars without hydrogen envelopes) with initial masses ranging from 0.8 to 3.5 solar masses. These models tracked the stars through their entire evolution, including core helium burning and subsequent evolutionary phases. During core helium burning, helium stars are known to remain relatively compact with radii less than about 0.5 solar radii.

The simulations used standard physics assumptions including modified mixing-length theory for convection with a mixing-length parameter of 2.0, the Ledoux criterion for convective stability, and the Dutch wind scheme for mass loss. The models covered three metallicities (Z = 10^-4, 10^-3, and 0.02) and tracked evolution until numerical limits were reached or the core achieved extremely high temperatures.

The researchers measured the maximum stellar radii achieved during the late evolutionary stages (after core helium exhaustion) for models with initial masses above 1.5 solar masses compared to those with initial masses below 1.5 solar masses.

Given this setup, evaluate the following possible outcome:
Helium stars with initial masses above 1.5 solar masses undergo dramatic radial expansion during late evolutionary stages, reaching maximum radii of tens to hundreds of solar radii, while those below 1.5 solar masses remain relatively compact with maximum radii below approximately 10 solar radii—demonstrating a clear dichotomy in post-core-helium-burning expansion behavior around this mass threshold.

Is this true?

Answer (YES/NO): NO